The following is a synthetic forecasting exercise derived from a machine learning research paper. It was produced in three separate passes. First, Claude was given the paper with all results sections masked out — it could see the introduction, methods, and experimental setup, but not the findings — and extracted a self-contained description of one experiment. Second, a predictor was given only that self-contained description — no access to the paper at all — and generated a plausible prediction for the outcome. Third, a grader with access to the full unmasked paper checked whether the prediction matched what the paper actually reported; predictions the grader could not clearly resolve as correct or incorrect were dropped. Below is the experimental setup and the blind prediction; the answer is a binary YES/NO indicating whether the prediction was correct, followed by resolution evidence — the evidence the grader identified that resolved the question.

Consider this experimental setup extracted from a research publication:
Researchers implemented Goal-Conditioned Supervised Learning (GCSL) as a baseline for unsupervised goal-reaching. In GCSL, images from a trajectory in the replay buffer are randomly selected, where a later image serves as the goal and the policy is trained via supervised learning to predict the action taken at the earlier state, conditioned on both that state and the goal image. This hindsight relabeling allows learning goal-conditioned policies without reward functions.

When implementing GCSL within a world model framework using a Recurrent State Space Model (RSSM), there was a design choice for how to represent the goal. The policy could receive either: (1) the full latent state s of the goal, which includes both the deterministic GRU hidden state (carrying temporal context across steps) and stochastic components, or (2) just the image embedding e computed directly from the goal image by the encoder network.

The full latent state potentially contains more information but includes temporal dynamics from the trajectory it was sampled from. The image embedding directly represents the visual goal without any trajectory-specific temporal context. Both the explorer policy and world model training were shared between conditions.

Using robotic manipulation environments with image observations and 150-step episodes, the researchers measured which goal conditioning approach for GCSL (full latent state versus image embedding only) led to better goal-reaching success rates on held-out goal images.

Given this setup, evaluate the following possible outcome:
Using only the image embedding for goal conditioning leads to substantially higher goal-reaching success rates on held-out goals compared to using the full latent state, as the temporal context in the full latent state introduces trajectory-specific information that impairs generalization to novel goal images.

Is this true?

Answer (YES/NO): NO